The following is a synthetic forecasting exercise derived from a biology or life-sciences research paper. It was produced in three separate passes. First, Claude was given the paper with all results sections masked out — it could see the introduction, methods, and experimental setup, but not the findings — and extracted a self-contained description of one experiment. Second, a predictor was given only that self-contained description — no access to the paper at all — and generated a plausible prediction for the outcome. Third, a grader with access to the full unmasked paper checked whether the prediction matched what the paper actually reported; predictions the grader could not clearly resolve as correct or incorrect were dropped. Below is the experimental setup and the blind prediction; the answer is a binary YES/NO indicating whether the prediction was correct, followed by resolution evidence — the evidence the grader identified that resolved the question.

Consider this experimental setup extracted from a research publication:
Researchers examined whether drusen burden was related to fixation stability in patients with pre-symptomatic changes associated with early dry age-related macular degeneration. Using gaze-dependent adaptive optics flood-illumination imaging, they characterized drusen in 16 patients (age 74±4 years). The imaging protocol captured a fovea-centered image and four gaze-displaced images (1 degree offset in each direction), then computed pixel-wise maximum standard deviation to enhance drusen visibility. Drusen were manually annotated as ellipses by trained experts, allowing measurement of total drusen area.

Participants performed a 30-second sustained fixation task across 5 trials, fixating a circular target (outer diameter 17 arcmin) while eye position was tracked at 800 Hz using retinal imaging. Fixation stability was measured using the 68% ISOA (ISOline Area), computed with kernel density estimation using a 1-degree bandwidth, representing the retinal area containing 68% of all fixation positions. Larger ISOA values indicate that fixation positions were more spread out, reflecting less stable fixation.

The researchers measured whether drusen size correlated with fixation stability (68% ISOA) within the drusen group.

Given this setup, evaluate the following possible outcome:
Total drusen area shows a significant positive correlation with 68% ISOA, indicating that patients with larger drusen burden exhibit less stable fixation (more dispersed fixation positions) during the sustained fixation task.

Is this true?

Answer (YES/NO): NO